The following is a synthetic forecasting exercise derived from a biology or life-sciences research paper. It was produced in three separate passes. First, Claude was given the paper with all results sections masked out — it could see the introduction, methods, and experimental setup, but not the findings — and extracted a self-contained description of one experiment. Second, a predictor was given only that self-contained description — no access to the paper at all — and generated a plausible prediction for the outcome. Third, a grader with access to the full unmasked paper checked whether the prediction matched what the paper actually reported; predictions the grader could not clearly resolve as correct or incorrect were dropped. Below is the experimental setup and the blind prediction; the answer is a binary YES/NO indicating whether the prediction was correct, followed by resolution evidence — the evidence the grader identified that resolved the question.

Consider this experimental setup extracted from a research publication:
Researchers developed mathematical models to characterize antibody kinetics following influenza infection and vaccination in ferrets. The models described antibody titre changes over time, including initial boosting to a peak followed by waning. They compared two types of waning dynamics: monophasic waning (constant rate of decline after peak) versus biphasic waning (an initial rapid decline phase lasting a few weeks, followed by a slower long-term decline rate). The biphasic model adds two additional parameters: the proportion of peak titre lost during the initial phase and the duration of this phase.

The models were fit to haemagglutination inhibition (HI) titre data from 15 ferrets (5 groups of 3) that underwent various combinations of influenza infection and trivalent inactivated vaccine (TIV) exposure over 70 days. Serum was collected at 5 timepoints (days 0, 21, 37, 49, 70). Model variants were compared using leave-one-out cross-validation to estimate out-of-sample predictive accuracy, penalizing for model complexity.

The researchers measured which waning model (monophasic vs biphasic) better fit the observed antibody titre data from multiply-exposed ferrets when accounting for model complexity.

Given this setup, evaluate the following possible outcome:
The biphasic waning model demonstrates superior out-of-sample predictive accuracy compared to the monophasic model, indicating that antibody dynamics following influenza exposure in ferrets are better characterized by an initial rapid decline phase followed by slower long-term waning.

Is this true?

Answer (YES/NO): YES